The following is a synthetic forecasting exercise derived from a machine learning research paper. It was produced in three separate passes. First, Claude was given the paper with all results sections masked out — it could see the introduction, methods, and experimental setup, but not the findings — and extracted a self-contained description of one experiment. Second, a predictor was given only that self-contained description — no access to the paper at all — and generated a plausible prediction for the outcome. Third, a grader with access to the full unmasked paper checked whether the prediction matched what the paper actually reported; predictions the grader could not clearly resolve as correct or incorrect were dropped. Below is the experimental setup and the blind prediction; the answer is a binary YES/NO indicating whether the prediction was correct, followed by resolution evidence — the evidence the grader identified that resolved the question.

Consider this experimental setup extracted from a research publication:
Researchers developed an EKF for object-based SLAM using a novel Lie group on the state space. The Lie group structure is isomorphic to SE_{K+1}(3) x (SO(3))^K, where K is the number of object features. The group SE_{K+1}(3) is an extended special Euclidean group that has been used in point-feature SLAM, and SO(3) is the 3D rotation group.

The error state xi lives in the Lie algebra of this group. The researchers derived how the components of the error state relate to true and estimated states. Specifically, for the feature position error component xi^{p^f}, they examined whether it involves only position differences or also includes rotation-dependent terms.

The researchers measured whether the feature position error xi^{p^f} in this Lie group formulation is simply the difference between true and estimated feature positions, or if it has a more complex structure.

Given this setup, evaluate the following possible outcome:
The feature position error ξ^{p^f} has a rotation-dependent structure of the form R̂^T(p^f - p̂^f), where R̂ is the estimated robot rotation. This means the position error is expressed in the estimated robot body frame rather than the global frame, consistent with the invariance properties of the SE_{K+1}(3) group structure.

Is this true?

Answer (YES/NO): NO